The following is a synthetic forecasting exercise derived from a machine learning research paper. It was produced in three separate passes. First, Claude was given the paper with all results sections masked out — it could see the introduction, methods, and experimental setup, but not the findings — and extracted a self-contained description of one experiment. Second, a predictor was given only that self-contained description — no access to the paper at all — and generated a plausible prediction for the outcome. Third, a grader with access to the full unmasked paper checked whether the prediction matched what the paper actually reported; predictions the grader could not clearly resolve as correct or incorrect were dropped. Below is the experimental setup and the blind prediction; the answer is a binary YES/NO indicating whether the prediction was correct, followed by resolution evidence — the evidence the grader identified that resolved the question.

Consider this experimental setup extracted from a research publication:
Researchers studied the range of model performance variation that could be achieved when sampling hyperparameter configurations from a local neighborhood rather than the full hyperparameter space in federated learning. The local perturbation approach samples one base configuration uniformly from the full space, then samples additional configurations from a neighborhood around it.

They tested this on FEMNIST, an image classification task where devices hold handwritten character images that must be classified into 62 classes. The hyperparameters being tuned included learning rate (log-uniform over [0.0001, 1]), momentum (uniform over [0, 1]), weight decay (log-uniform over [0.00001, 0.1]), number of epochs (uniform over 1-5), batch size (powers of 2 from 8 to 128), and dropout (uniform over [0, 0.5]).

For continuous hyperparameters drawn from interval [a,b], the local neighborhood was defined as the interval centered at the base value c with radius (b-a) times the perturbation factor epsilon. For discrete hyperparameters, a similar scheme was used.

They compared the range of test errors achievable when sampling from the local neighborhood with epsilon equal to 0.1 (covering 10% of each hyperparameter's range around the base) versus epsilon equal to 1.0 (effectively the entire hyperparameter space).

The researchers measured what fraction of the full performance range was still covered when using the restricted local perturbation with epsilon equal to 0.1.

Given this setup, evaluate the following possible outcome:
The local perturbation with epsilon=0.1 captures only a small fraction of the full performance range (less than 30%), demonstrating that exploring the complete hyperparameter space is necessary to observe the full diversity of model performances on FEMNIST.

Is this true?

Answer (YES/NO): NO